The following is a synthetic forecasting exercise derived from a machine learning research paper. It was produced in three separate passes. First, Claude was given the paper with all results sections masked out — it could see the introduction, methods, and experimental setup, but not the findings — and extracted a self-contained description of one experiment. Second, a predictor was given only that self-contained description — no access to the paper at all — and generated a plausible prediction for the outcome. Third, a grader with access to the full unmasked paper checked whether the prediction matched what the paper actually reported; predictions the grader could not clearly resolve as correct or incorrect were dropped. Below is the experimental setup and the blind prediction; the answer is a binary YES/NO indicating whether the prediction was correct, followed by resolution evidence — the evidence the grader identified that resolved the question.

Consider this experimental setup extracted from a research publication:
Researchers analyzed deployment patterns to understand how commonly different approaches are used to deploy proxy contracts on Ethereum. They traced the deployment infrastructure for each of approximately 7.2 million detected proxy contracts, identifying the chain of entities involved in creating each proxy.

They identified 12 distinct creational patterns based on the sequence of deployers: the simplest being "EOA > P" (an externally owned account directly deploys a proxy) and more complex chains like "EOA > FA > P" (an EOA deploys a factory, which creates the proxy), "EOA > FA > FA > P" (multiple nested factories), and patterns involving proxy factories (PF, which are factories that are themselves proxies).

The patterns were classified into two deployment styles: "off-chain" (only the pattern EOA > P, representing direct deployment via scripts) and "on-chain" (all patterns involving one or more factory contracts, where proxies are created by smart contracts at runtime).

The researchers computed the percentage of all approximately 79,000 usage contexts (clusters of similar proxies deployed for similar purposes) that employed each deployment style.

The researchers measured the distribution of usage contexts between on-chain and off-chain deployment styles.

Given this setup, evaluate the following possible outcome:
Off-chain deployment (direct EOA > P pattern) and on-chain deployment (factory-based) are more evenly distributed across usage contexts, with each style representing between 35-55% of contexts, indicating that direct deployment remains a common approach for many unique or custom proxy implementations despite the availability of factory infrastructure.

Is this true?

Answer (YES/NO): NO